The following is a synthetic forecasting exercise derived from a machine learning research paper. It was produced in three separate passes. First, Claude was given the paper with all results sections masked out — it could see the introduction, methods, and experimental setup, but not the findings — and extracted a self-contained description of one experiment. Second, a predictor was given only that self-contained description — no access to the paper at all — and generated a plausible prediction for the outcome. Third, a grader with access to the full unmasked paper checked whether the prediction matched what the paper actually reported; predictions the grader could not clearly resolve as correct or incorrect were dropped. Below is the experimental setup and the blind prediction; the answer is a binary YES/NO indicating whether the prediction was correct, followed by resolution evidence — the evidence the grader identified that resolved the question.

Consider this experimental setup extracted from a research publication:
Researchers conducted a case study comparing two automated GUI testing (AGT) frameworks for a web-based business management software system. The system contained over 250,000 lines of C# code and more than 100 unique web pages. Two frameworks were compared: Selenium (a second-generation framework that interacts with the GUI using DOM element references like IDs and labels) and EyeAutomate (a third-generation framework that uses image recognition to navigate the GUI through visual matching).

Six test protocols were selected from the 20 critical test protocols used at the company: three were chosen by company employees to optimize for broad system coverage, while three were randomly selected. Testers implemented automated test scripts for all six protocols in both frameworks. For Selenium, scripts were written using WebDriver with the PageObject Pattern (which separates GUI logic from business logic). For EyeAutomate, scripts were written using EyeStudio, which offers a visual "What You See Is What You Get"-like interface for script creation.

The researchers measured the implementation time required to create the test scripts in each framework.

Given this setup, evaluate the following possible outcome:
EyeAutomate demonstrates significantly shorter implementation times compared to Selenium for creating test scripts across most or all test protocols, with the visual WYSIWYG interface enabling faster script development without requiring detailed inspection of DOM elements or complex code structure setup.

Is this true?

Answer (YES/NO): YES